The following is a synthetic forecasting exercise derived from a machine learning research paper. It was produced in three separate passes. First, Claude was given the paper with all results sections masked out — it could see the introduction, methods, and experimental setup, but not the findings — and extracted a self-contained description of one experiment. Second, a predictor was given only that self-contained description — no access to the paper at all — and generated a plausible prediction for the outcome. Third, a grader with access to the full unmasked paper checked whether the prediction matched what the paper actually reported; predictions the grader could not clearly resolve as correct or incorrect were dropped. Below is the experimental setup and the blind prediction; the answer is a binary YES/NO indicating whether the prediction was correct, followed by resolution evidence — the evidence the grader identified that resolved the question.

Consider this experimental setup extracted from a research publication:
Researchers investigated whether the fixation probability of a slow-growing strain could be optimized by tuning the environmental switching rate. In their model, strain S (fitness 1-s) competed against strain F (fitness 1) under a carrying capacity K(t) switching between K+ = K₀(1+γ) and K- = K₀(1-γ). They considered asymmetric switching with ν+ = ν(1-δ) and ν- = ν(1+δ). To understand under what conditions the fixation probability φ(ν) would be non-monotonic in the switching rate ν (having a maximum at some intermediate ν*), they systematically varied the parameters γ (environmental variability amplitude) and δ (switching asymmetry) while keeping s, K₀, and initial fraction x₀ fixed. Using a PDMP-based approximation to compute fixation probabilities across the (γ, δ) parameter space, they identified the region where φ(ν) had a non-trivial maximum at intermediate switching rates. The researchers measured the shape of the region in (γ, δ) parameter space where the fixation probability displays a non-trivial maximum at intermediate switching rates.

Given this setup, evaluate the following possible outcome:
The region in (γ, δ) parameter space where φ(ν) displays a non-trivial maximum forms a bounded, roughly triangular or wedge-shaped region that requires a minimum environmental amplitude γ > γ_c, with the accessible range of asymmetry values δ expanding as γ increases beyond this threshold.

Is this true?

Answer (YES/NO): YES